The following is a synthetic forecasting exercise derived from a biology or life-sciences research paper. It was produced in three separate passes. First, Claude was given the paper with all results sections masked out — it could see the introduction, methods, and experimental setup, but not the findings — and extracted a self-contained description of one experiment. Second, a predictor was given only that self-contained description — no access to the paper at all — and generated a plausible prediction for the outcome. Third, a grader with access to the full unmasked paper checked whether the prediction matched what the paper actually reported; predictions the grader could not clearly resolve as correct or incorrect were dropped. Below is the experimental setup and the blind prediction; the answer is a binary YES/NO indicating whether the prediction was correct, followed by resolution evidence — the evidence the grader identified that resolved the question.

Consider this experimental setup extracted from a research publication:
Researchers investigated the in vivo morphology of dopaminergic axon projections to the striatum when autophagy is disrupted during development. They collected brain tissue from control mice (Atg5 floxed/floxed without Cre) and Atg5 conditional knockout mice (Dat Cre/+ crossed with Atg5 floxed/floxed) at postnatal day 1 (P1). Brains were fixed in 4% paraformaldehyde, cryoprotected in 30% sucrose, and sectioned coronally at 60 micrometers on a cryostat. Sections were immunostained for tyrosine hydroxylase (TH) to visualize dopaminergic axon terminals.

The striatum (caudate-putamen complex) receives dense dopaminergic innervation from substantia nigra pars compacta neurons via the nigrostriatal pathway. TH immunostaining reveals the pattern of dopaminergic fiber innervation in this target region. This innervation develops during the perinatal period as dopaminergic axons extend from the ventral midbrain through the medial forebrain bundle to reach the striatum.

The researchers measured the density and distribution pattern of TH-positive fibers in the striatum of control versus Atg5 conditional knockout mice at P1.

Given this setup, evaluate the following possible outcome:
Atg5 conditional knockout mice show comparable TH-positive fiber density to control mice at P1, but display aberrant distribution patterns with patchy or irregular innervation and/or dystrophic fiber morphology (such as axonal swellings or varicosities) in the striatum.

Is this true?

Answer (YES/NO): NO